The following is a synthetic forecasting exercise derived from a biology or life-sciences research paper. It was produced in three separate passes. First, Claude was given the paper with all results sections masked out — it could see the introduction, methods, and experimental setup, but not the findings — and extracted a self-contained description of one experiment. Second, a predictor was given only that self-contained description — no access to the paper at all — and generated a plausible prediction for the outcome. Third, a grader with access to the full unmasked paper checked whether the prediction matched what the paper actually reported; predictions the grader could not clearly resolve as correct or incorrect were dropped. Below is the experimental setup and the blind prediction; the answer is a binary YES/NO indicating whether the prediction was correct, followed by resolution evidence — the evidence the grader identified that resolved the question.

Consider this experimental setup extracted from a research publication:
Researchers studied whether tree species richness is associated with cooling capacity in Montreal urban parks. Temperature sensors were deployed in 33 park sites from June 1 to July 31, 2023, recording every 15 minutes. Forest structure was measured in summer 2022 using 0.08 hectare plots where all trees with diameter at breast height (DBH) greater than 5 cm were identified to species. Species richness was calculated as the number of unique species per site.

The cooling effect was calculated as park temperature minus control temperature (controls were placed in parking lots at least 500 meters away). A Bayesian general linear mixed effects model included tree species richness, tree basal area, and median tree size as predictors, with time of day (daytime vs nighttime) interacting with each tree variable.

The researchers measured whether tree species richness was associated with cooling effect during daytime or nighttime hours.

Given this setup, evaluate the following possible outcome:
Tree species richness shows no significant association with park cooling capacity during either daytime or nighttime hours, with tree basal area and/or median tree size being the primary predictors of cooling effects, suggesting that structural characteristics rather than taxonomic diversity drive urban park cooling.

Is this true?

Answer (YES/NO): YES